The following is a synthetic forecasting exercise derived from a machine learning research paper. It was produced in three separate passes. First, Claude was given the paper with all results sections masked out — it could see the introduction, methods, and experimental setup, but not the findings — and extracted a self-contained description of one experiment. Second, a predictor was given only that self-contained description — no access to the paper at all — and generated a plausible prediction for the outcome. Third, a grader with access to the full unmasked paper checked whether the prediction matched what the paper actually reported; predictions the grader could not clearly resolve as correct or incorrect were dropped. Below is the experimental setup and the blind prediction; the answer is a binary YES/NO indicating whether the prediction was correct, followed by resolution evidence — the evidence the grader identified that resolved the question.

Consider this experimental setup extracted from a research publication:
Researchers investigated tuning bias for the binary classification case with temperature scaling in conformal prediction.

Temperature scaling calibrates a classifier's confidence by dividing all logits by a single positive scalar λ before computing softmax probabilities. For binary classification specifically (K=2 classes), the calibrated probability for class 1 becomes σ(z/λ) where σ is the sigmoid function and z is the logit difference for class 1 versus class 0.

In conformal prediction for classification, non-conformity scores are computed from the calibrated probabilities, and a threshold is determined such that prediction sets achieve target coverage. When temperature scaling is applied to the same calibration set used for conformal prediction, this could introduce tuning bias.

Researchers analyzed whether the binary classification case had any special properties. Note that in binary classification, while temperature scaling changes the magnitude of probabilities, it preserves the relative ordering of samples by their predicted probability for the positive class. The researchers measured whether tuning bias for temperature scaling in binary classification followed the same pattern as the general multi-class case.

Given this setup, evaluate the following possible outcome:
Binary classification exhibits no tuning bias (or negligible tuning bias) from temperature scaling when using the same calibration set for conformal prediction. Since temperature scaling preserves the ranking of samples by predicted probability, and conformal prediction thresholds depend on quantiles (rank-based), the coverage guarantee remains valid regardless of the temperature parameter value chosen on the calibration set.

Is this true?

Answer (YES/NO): YES